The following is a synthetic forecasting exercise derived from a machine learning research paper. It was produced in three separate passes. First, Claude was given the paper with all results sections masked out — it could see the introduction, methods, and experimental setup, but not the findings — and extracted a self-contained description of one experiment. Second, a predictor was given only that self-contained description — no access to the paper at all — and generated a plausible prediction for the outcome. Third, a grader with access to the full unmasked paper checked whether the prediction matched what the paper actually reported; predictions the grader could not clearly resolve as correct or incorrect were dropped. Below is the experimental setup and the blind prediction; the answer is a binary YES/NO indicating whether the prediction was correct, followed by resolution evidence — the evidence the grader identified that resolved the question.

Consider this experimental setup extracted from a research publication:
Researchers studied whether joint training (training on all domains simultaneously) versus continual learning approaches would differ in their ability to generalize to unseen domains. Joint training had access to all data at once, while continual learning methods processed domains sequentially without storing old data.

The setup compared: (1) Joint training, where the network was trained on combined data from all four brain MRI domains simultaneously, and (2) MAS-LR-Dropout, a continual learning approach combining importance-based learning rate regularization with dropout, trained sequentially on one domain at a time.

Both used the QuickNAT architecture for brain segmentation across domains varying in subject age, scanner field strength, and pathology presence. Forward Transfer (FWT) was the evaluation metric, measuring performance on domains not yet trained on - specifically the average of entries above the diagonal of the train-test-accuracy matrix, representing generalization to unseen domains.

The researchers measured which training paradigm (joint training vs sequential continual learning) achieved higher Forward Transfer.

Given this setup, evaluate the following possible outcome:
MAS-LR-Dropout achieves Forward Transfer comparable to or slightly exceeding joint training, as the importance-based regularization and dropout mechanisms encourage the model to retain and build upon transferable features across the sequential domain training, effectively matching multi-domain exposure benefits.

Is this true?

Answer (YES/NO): YES